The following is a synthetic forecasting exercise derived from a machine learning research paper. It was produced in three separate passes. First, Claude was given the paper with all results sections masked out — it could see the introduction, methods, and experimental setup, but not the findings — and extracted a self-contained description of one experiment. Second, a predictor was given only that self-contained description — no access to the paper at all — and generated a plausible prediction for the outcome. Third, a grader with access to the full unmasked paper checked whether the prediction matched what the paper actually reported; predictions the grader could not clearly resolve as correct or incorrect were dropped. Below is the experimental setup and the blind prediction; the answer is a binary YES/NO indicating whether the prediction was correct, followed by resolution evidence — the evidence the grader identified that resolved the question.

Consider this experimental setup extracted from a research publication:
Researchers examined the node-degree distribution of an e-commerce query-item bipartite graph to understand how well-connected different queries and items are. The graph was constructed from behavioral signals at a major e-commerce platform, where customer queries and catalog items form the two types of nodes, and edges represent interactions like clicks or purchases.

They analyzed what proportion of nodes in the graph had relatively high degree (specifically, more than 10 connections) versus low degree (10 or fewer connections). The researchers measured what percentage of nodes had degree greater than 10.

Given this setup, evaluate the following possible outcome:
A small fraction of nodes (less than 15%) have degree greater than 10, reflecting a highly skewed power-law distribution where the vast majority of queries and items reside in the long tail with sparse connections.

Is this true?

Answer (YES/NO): YES